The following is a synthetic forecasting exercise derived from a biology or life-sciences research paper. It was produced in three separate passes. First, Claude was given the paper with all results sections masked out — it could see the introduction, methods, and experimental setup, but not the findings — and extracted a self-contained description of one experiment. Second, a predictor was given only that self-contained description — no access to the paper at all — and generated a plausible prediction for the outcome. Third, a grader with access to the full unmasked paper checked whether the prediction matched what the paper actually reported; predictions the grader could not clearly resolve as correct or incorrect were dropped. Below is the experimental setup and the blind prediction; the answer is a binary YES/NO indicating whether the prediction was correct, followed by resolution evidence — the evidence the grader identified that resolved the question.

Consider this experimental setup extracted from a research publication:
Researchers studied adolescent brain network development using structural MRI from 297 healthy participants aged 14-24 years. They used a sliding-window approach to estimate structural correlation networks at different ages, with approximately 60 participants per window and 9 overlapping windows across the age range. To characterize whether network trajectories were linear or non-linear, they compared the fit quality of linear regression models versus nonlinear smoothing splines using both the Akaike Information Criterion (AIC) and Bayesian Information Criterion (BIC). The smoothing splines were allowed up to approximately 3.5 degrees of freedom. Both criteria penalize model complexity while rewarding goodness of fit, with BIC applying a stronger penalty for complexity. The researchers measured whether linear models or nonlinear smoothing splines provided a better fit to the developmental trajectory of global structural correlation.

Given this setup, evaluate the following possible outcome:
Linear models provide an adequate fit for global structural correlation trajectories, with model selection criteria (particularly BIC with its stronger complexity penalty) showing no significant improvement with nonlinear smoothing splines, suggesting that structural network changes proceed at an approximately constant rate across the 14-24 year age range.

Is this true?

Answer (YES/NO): NO